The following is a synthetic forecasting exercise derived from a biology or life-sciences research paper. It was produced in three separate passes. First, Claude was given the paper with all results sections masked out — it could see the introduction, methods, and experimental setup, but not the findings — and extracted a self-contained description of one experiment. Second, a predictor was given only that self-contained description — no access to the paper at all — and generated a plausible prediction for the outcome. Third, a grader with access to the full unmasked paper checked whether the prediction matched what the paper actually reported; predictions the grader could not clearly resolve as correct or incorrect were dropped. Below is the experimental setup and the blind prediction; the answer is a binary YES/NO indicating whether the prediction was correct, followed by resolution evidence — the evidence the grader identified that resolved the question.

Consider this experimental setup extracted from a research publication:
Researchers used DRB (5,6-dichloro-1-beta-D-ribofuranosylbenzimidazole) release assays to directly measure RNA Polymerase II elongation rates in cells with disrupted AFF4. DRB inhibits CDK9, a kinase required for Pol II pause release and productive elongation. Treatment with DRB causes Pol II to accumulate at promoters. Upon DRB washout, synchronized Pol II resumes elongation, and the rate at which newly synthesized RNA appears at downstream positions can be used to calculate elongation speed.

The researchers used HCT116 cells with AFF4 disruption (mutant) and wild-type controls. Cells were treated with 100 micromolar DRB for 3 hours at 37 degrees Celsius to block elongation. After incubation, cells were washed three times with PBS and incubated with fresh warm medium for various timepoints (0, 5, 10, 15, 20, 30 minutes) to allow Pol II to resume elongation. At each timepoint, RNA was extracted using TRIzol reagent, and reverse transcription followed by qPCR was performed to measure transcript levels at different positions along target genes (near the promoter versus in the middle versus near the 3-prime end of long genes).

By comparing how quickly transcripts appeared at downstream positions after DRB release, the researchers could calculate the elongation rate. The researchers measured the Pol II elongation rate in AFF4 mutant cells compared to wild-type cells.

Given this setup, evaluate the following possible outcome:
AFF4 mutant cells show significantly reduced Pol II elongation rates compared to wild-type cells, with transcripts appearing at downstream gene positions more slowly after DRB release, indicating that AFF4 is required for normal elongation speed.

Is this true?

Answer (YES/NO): YES